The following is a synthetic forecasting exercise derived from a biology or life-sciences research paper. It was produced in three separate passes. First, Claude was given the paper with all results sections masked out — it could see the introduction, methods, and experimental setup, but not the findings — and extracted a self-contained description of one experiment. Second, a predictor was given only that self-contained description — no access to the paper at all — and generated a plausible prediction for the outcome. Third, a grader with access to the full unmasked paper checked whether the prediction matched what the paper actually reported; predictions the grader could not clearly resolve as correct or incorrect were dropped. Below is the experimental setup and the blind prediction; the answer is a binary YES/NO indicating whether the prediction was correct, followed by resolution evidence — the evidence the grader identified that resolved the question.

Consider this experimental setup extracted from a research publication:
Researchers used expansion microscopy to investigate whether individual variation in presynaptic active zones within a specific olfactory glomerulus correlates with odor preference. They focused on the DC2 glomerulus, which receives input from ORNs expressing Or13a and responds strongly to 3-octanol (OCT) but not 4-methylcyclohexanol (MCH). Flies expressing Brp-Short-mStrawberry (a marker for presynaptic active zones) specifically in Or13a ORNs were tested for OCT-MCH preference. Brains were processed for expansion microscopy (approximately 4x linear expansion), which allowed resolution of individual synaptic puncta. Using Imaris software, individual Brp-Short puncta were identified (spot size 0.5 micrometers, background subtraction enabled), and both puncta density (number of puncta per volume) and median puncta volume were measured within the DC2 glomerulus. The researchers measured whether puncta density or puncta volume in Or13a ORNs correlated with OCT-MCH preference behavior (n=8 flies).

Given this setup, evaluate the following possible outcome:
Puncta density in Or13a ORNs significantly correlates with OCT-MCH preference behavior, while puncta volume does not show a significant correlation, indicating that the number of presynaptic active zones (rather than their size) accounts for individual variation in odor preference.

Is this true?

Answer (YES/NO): NO